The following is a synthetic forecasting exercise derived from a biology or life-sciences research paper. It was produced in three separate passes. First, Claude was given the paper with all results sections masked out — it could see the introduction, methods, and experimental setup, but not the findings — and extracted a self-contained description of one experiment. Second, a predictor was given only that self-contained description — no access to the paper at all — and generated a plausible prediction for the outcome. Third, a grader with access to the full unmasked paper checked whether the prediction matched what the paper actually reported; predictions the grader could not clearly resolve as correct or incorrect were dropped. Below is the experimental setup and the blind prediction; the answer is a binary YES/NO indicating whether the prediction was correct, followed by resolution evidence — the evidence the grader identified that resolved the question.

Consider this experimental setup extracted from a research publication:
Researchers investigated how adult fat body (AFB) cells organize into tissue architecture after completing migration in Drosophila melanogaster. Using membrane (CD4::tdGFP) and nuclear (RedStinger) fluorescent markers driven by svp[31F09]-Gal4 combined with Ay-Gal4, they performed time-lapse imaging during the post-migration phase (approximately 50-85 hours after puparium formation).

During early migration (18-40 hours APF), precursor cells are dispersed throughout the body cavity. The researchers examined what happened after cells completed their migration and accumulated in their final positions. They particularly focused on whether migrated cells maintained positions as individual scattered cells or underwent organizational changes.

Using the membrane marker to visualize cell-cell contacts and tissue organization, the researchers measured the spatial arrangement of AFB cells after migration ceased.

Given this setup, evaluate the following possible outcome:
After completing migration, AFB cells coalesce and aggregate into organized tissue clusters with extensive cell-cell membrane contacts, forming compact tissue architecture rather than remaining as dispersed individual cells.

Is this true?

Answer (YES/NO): NO